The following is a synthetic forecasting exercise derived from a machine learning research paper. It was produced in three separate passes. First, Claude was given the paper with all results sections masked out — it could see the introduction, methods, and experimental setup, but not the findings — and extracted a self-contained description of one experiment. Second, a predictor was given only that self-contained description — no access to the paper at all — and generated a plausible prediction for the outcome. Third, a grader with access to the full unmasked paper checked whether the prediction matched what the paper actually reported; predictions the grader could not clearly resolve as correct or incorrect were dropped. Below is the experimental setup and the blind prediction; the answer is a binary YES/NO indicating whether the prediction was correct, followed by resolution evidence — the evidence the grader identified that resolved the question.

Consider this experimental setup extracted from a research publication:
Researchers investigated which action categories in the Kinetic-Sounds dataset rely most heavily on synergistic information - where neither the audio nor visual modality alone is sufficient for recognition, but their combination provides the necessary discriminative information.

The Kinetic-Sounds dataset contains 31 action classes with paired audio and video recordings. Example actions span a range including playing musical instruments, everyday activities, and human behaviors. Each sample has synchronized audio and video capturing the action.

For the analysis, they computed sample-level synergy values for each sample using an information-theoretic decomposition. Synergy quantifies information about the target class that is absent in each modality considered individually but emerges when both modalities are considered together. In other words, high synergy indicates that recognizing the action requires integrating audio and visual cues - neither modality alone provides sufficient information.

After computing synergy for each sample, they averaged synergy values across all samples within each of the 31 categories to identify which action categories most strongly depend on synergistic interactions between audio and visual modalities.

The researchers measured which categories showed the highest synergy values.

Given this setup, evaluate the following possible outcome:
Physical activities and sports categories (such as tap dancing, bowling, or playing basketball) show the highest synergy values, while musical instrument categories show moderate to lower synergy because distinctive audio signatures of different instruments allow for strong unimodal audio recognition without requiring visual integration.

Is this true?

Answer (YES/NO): NO